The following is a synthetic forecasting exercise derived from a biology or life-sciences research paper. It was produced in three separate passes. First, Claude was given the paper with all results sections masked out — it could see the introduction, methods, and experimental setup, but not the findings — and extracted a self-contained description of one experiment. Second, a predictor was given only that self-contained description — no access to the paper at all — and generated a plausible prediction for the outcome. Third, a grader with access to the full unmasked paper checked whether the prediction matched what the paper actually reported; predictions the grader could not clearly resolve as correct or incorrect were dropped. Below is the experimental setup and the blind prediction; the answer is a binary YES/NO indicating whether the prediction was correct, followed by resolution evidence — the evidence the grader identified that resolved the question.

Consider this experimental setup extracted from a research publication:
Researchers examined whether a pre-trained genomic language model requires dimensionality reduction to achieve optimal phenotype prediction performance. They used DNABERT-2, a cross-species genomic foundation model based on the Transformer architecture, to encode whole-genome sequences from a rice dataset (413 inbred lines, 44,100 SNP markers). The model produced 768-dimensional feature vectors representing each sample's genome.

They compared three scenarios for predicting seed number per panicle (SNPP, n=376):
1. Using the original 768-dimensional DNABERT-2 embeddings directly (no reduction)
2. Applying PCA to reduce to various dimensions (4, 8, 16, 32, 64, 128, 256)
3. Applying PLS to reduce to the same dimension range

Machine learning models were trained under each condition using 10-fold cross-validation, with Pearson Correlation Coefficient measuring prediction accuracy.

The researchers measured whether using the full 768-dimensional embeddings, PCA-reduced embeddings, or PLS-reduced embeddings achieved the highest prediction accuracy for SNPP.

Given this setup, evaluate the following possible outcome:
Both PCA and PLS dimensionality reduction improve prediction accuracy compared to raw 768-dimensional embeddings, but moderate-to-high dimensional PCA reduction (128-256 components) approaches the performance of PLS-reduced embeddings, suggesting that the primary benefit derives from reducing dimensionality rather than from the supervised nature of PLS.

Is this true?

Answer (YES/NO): NO